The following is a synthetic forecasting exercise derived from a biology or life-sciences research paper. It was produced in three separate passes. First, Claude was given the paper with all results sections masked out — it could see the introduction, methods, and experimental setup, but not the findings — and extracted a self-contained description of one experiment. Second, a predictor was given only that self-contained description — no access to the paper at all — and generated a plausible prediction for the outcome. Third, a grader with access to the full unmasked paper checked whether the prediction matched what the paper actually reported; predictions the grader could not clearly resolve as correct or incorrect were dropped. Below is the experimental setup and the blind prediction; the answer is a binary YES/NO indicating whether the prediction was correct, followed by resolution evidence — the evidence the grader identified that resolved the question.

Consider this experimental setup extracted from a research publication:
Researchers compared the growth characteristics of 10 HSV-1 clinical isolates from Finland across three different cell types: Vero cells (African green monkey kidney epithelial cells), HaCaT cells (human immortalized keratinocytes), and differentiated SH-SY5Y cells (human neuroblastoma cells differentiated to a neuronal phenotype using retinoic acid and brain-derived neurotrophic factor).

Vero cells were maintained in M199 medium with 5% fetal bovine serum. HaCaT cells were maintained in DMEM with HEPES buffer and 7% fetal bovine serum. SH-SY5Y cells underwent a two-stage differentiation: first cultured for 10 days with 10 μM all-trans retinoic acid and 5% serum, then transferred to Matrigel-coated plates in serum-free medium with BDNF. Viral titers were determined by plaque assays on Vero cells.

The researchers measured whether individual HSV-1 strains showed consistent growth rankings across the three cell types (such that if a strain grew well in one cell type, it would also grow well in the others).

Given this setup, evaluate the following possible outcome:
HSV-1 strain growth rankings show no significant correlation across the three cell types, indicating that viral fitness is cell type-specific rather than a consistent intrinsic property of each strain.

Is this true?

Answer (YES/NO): YES